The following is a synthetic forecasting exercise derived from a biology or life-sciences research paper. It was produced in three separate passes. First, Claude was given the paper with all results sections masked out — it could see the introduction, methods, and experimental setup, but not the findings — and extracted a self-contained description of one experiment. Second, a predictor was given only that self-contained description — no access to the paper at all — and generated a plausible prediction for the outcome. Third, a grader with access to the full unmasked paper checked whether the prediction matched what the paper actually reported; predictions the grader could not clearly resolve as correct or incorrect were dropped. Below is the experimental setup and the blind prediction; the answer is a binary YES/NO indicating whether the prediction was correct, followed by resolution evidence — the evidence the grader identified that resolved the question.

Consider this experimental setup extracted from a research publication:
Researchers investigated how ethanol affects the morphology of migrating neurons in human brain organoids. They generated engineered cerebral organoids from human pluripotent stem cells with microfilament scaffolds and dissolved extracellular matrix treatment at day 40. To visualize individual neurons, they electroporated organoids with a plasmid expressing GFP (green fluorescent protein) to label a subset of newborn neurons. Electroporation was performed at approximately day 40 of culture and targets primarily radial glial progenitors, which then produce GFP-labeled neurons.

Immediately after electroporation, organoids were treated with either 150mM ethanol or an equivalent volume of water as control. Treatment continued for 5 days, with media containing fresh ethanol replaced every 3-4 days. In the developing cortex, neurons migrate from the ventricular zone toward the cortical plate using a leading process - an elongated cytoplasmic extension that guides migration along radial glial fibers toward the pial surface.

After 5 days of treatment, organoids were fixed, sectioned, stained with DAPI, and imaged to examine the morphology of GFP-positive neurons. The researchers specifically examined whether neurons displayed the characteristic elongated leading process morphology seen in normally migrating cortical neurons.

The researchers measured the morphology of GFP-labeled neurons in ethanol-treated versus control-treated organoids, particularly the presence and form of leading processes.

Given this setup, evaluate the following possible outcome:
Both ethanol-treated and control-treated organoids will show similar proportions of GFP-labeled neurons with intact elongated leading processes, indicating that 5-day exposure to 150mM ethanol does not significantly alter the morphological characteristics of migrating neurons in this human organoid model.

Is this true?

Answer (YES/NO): NO